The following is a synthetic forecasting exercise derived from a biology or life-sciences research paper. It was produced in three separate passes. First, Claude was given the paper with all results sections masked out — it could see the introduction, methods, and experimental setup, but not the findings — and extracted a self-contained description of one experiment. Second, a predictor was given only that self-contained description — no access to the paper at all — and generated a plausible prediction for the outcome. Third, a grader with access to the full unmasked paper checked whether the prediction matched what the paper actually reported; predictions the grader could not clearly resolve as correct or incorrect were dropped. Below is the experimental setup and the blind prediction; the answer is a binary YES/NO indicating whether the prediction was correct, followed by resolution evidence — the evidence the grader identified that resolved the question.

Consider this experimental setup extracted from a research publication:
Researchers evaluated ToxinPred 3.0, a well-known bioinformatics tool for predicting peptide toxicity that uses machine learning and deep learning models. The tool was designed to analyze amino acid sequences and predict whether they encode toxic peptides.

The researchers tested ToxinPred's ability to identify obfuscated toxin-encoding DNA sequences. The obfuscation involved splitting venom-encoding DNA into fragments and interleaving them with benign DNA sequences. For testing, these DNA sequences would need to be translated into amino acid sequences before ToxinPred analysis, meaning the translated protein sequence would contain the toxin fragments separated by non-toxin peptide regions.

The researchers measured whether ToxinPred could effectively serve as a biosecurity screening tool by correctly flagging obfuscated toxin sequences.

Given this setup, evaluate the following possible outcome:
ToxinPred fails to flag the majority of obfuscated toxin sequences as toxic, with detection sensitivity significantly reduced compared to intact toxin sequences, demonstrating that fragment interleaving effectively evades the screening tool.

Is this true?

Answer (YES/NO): YES